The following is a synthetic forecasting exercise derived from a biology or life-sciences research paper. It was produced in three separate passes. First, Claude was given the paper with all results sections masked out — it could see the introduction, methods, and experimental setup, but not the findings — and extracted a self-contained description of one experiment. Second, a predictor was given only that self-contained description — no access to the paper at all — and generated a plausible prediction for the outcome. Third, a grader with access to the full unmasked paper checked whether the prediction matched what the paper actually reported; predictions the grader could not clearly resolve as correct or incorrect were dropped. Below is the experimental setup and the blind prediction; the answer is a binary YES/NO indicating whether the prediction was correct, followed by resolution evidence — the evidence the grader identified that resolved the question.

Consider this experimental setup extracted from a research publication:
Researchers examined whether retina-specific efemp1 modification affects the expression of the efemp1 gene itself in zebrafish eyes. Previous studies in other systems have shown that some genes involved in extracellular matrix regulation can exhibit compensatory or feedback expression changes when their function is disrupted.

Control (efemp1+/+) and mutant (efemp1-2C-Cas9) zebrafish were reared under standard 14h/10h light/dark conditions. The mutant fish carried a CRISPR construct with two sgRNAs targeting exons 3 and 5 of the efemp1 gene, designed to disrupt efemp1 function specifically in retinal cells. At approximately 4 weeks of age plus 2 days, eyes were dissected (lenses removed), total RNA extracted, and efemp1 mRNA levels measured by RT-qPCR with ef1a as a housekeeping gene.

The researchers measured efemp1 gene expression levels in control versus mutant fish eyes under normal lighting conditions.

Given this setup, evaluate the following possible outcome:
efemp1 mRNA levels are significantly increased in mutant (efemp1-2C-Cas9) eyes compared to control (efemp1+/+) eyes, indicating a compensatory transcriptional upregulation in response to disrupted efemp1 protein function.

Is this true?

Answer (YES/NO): NO